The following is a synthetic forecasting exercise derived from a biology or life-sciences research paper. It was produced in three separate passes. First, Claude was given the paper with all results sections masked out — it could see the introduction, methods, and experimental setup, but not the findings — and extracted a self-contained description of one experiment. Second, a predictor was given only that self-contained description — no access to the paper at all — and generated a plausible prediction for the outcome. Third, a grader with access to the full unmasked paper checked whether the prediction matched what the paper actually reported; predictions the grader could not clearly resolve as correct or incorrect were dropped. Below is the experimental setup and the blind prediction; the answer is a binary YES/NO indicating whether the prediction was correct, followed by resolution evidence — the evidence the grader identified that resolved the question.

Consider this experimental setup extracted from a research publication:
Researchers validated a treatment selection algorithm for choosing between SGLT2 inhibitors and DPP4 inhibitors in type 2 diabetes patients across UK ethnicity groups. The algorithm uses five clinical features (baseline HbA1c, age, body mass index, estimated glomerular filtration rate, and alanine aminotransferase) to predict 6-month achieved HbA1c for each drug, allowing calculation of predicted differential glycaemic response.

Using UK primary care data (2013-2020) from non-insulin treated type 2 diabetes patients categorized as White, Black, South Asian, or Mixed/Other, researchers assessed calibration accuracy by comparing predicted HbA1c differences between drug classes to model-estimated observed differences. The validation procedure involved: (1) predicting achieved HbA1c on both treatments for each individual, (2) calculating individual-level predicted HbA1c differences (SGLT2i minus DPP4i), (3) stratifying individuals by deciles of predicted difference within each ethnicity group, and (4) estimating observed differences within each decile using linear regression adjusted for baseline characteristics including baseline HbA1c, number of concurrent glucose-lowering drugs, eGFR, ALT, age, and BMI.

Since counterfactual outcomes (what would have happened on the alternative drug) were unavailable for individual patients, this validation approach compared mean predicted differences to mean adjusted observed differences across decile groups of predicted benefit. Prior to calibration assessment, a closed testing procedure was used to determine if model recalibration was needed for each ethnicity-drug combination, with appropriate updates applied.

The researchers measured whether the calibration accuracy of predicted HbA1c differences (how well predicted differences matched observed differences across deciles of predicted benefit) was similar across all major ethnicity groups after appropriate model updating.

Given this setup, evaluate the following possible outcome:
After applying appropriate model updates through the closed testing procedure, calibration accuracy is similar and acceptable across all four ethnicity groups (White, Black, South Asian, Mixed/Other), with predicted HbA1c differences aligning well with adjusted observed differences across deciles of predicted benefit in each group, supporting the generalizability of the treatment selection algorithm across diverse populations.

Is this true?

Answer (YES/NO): YES